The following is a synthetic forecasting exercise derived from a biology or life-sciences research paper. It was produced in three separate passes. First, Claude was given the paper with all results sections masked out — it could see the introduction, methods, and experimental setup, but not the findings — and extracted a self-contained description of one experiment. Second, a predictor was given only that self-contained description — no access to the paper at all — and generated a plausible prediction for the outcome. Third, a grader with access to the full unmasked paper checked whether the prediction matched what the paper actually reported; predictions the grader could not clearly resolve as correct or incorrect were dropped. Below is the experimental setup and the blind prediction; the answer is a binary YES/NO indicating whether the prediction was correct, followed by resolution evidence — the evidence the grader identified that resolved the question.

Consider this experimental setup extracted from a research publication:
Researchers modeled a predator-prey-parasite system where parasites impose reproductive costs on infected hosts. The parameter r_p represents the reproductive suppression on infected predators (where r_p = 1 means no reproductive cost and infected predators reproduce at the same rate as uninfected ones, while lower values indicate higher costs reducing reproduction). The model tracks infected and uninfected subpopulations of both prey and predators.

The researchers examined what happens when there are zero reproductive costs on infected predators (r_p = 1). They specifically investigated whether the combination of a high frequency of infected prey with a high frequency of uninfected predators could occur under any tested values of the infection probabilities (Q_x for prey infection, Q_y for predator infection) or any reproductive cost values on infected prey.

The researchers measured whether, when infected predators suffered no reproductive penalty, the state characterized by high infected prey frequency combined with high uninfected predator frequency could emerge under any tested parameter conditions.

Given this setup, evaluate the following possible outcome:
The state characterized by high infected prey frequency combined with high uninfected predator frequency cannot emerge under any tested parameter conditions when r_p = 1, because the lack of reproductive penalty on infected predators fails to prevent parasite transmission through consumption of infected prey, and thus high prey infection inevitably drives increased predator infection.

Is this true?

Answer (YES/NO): YES